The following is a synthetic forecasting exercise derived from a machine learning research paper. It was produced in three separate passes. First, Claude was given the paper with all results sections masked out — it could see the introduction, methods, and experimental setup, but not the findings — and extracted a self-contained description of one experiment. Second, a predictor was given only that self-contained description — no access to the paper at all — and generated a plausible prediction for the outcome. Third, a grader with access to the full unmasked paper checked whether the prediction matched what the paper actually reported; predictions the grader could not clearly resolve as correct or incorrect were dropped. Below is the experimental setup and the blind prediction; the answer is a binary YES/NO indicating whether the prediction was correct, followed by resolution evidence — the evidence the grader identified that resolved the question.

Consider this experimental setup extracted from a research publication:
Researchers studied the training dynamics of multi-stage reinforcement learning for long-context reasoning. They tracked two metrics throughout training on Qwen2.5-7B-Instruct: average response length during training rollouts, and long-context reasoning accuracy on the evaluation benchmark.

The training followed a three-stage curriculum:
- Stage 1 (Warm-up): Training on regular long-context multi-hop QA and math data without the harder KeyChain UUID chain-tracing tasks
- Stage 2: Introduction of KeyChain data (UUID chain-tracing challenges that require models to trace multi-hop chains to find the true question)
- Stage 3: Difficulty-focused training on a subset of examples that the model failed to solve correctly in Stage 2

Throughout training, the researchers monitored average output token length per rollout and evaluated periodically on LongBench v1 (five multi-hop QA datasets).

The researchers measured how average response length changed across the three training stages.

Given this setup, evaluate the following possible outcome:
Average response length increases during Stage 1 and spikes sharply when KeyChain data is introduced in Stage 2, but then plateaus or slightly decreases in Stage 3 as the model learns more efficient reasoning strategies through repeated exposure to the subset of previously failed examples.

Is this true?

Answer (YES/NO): NO